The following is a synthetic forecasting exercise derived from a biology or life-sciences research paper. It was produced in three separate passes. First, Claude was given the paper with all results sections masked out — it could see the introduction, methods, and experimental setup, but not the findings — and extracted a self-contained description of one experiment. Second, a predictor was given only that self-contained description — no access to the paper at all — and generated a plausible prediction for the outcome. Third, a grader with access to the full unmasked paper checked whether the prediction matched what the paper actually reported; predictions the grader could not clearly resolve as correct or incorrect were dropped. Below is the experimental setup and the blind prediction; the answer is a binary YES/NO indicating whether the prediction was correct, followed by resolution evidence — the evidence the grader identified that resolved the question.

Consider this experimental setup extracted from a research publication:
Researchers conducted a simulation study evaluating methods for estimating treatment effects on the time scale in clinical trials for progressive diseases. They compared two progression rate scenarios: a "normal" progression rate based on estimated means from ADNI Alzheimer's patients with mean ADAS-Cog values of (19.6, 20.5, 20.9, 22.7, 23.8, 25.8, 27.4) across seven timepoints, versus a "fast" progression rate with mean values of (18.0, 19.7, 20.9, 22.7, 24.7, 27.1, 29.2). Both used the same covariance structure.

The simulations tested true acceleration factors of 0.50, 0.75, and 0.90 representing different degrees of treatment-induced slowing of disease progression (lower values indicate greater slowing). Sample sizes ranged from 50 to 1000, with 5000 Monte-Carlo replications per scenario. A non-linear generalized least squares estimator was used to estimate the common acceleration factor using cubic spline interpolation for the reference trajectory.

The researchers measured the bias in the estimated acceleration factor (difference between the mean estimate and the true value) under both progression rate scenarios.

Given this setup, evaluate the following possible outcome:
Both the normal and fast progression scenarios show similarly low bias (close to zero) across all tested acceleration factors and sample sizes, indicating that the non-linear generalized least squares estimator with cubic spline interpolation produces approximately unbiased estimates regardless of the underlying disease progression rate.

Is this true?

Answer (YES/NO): NO